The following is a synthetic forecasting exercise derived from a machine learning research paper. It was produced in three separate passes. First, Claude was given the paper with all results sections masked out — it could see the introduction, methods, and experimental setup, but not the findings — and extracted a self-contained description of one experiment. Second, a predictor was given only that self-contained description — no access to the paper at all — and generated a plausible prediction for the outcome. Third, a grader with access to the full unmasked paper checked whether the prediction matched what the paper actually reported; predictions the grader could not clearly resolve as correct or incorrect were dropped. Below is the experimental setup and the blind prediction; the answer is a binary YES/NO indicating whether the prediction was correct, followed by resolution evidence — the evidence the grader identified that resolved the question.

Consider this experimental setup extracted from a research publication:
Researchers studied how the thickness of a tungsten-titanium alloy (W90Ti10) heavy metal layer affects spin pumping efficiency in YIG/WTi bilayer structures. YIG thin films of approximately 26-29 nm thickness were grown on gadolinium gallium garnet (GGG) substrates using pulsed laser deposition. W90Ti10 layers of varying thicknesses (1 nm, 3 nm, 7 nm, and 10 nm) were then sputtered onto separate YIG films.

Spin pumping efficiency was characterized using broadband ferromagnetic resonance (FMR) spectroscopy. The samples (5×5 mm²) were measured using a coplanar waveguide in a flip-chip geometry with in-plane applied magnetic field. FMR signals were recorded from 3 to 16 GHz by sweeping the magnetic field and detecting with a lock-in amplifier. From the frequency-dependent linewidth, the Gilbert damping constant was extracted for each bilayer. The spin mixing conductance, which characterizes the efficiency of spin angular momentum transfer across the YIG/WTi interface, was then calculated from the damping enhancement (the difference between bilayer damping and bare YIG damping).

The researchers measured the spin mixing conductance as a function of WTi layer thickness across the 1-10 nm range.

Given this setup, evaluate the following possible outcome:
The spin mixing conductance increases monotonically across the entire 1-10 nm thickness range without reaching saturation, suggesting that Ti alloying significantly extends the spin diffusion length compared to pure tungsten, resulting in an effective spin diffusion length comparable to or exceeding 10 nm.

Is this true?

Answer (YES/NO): NO